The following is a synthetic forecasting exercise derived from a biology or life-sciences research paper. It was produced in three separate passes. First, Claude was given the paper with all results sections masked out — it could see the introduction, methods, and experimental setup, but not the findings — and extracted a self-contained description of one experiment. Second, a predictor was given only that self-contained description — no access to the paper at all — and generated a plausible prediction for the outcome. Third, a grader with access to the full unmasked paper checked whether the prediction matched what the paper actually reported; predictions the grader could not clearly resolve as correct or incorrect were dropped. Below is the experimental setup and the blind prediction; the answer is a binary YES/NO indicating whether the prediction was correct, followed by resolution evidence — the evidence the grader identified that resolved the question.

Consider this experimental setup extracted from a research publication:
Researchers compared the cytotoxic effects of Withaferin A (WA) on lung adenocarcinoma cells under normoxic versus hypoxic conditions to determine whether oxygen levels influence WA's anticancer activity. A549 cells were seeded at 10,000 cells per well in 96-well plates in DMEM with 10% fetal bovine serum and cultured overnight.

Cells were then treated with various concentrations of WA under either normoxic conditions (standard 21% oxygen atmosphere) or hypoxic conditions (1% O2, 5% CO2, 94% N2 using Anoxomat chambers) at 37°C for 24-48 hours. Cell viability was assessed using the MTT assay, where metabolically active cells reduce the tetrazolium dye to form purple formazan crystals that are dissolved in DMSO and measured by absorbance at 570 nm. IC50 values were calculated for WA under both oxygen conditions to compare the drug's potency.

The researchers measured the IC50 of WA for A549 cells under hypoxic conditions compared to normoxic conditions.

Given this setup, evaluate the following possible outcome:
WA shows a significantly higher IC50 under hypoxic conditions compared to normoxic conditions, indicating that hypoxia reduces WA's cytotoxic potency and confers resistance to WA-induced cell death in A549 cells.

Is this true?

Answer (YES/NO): NO